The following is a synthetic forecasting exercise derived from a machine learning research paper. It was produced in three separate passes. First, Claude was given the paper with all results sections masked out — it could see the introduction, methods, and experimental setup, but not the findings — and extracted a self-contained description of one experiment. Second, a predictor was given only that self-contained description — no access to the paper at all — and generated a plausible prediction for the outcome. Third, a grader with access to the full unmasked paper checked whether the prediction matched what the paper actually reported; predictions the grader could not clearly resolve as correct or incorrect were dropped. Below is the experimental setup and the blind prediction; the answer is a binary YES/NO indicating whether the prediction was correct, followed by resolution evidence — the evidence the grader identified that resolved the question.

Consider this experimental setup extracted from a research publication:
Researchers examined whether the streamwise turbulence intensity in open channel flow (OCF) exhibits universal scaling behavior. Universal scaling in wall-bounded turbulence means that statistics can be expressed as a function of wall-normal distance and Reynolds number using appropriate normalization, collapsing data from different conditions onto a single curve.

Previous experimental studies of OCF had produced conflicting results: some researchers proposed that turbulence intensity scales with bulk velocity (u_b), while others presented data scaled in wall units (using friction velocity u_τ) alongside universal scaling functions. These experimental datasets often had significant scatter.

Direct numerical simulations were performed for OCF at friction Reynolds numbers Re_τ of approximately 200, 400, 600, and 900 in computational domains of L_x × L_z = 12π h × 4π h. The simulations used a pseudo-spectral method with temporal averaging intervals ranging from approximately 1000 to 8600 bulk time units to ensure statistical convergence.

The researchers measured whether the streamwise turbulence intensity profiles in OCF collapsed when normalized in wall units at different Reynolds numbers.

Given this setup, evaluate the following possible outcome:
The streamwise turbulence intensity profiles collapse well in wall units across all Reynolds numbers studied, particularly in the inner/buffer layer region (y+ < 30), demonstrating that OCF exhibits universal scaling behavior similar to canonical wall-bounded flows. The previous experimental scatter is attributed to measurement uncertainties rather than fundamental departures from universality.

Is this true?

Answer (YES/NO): NO